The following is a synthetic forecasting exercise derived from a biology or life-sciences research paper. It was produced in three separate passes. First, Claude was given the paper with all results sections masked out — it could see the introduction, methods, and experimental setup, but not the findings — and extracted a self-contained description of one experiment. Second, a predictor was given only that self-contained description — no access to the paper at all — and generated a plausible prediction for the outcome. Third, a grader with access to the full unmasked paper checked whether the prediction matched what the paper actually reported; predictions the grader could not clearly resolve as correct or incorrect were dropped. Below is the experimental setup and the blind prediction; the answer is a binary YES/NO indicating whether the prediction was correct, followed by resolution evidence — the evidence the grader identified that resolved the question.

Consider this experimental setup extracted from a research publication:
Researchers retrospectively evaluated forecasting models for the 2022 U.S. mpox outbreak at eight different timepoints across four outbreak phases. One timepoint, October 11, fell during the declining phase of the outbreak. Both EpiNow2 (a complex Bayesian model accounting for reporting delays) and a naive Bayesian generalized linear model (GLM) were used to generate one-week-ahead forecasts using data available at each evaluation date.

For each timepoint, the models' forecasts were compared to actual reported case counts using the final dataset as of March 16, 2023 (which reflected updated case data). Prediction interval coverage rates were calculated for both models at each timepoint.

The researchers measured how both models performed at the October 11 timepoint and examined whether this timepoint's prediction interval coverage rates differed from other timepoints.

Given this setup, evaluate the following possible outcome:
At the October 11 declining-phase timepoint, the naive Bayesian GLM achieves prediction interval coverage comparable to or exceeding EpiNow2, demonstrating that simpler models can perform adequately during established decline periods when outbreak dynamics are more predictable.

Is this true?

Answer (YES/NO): NO